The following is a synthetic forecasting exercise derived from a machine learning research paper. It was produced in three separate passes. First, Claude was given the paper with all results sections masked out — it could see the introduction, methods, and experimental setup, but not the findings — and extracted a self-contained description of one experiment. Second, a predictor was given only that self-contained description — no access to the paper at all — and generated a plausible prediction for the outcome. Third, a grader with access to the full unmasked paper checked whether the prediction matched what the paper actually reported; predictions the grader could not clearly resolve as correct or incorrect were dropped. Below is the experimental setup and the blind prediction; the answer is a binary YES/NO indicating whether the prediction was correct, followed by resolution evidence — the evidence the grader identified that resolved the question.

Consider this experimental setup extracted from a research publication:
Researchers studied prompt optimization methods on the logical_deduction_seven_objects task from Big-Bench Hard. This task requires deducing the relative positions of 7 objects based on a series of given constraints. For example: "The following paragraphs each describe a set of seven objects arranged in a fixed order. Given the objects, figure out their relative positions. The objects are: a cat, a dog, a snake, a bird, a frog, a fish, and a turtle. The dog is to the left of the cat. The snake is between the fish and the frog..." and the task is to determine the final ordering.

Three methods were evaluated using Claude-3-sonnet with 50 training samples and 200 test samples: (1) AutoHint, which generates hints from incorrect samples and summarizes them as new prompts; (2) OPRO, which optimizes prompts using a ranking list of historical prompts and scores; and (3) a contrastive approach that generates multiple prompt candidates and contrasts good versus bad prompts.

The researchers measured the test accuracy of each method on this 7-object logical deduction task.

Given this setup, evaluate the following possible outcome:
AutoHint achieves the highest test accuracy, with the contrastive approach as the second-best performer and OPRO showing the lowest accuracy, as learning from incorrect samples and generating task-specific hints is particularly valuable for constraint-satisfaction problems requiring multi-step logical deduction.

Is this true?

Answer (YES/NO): NO